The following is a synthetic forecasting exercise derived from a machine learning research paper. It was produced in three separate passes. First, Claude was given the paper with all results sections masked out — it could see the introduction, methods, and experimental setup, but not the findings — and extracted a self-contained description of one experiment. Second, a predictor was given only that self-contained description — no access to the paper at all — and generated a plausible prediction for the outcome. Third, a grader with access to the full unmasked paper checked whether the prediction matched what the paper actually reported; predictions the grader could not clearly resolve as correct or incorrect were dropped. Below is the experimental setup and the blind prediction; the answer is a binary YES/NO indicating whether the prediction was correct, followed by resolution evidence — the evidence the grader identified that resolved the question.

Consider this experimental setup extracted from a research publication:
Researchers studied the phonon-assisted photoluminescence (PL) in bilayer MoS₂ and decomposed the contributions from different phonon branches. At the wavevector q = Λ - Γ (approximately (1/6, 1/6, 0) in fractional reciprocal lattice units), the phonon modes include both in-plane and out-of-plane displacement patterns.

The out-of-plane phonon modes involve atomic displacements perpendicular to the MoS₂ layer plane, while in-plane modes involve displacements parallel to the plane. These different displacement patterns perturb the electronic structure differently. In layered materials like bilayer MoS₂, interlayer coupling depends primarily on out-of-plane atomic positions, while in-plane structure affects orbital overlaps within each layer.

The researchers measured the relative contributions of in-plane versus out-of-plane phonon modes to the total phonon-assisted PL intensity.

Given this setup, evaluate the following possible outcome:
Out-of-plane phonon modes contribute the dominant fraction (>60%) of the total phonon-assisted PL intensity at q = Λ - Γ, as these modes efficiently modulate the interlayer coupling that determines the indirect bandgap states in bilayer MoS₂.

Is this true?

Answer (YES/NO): NO